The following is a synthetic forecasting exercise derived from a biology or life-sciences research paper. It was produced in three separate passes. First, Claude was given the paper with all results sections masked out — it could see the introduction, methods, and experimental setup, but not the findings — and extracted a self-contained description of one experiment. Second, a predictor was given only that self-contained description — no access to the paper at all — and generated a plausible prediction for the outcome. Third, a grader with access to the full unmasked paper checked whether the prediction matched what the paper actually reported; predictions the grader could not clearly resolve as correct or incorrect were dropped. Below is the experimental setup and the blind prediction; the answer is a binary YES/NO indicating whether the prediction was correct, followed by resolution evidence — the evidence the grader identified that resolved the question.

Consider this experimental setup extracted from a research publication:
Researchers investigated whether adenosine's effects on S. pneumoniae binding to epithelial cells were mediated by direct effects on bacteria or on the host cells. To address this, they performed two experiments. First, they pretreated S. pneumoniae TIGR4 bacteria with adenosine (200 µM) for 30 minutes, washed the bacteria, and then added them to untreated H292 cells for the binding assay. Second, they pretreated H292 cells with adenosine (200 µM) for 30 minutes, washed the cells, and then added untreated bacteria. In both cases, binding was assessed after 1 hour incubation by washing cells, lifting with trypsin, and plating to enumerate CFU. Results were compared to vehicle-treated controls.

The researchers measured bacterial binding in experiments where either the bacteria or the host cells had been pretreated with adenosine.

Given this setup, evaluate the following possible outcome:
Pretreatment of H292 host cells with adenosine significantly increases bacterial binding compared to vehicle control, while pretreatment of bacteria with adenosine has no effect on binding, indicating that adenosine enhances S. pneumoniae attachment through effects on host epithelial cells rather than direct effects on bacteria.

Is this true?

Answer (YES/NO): NO